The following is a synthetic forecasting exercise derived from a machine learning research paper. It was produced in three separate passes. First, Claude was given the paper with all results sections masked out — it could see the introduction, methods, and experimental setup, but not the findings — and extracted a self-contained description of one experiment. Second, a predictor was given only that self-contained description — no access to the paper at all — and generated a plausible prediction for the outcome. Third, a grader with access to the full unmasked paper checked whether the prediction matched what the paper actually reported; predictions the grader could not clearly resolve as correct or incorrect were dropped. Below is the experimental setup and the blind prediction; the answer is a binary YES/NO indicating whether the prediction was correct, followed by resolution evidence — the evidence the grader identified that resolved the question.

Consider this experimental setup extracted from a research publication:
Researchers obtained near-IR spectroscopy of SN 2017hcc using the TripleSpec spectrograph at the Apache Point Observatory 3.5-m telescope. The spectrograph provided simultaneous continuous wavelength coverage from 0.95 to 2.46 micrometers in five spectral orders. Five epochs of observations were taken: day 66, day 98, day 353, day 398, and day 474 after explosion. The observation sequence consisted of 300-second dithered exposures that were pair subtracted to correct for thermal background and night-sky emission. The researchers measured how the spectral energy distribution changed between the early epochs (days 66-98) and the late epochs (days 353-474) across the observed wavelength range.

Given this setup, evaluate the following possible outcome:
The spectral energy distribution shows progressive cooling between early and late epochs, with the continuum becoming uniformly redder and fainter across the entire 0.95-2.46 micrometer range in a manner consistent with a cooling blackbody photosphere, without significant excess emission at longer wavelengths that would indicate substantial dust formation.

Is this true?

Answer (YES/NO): NO